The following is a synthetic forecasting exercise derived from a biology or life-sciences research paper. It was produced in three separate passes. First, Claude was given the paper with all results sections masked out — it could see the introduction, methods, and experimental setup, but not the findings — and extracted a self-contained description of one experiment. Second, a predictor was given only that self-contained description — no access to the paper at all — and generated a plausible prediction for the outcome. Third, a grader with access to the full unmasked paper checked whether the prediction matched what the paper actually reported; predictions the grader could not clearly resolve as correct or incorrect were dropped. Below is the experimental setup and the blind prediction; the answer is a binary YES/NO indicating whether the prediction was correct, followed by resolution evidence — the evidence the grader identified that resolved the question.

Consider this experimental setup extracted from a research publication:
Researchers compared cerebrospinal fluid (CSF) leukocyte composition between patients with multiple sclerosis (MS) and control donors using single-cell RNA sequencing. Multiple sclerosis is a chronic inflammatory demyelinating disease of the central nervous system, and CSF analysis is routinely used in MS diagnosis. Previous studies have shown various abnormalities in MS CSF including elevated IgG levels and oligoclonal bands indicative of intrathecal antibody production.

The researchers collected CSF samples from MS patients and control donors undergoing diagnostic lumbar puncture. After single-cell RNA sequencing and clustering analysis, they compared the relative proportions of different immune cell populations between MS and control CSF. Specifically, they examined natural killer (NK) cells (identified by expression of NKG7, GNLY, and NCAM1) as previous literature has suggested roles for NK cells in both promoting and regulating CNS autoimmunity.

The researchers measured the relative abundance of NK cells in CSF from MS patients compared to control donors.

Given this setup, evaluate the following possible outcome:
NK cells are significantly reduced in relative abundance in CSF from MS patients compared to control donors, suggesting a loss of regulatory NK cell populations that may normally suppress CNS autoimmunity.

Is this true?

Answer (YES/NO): NO